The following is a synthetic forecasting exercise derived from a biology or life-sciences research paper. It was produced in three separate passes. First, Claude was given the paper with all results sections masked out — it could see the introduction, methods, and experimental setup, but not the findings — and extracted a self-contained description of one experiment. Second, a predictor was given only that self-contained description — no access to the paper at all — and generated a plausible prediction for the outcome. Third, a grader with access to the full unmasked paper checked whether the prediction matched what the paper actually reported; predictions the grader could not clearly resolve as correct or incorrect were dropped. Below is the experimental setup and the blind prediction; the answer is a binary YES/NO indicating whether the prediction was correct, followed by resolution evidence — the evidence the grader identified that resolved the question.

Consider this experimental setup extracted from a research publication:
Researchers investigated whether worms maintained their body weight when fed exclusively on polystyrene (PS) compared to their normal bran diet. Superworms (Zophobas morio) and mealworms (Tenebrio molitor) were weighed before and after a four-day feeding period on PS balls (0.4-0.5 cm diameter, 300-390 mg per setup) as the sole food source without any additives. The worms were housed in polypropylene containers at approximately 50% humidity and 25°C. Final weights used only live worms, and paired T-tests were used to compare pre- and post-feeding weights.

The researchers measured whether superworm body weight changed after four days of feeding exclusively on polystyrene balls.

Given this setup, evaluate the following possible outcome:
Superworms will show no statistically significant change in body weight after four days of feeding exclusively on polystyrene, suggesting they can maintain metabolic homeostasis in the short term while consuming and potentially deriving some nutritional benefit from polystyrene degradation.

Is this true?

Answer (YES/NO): YES